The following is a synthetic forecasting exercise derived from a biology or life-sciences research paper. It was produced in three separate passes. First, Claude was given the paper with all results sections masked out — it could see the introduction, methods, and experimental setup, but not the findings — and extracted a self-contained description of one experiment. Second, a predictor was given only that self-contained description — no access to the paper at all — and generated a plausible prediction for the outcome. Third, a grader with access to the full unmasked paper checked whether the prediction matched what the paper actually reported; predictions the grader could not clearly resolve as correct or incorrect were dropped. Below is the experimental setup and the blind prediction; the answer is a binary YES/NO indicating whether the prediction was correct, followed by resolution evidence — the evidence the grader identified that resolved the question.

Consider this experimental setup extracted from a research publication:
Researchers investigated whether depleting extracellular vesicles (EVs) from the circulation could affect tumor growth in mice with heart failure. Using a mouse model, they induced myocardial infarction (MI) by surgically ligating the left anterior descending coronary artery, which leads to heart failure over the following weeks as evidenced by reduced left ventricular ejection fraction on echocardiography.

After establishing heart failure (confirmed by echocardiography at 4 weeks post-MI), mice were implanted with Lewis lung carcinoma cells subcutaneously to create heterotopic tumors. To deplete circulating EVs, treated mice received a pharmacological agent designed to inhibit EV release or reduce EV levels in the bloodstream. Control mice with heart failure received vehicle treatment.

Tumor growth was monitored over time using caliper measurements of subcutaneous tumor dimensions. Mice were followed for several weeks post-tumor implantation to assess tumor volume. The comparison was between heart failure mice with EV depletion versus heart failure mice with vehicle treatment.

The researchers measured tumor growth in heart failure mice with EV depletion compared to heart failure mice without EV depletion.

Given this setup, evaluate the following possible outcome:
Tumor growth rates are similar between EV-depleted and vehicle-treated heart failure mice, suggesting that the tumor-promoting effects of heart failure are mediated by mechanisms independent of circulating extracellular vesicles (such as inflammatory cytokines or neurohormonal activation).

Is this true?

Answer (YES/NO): NO